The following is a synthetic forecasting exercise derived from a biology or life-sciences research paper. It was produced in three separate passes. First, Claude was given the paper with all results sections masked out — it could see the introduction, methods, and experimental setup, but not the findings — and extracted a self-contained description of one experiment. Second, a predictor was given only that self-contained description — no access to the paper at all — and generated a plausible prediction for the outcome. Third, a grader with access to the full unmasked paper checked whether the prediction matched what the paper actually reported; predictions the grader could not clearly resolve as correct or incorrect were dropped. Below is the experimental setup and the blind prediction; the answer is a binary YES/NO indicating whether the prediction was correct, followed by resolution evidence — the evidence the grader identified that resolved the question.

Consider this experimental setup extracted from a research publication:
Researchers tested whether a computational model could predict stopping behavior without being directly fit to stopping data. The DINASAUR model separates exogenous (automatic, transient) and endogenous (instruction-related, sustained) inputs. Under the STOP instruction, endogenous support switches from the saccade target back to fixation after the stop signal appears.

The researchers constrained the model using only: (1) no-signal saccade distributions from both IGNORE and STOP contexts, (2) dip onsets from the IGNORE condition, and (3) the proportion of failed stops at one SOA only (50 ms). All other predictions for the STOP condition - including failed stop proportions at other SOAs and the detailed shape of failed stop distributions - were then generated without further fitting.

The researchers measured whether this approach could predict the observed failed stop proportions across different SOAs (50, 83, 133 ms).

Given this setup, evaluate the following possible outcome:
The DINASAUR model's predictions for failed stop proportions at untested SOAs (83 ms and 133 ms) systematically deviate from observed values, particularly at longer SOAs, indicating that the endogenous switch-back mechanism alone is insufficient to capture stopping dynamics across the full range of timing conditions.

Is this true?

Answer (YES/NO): NO